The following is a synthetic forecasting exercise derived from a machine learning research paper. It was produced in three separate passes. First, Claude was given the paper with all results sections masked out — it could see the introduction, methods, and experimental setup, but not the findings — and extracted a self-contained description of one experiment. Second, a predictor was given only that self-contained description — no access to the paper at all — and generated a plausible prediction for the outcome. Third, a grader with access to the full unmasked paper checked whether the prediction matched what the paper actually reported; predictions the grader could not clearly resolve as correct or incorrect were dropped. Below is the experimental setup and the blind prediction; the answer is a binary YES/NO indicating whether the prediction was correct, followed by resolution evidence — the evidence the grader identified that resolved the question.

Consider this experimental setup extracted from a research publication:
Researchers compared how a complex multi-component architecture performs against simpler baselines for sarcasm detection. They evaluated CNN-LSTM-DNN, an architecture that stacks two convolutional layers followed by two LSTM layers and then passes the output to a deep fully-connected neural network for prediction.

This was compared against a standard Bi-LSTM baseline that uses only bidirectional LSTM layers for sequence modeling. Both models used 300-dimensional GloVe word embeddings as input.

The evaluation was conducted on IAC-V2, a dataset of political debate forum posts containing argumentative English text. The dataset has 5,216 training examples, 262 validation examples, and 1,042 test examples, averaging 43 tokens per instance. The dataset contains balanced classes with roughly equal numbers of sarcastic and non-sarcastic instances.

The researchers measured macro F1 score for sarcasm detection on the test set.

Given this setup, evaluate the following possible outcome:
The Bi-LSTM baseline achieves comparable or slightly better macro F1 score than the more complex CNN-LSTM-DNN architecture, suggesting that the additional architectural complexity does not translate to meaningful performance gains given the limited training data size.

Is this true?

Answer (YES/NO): NO